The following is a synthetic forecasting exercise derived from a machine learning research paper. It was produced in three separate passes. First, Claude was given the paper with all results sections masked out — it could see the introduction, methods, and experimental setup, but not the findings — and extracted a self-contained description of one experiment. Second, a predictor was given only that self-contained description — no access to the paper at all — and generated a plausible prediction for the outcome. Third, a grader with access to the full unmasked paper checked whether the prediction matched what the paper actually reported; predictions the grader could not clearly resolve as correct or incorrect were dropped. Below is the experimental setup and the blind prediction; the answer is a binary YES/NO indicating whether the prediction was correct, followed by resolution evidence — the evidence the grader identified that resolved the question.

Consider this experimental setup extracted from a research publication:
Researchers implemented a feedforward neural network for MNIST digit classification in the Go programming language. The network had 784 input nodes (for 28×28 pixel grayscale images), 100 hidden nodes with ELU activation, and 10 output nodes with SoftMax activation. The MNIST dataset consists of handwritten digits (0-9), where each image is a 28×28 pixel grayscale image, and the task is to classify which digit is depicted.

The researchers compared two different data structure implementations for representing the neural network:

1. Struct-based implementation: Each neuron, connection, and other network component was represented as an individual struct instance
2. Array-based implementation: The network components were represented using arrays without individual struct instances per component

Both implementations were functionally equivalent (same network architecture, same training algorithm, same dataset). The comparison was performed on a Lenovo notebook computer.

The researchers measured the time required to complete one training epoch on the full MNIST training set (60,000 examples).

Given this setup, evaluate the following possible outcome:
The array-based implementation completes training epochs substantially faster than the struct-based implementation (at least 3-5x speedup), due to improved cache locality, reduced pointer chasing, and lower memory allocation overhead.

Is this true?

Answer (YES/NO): YES